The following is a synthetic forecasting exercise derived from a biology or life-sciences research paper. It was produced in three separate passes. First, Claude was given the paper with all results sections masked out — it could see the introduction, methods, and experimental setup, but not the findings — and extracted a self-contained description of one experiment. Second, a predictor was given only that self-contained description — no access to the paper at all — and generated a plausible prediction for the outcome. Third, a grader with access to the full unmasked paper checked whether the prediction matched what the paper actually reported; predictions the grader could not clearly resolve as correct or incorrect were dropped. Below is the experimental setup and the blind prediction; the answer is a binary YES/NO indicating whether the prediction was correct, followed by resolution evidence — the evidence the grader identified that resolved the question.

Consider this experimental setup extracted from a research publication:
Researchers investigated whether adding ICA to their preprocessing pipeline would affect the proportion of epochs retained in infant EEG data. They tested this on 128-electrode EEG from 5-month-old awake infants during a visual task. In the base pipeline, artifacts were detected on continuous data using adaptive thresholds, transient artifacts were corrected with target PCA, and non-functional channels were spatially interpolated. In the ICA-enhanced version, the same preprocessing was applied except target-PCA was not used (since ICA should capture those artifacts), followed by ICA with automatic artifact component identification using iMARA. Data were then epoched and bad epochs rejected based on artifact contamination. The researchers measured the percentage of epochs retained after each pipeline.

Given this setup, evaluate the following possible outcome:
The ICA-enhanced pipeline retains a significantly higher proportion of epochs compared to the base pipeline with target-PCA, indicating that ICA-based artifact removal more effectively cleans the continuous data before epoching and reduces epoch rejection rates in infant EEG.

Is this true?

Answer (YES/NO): NO